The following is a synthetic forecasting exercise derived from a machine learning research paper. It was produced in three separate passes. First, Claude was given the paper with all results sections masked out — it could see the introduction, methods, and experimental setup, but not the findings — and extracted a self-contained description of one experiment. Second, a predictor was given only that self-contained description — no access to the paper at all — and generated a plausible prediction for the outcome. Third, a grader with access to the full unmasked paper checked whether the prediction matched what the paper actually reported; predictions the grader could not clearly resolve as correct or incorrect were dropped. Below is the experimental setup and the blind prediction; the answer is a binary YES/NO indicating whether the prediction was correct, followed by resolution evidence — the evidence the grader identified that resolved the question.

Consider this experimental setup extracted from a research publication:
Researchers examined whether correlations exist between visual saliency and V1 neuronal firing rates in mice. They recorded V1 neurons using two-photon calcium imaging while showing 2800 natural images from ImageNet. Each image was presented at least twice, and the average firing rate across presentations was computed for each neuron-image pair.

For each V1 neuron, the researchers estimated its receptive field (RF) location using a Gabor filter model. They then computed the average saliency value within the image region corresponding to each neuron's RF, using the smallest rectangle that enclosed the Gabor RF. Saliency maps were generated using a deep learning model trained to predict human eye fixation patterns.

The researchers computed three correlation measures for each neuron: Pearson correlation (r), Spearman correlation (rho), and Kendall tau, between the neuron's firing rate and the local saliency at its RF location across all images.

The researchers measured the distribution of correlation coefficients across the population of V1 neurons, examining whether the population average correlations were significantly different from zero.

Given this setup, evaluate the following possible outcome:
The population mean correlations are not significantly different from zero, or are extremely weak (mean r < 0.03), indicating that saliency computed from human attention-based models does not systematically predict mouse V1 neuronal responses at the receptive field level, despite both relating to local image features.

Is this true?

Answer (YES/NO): YES